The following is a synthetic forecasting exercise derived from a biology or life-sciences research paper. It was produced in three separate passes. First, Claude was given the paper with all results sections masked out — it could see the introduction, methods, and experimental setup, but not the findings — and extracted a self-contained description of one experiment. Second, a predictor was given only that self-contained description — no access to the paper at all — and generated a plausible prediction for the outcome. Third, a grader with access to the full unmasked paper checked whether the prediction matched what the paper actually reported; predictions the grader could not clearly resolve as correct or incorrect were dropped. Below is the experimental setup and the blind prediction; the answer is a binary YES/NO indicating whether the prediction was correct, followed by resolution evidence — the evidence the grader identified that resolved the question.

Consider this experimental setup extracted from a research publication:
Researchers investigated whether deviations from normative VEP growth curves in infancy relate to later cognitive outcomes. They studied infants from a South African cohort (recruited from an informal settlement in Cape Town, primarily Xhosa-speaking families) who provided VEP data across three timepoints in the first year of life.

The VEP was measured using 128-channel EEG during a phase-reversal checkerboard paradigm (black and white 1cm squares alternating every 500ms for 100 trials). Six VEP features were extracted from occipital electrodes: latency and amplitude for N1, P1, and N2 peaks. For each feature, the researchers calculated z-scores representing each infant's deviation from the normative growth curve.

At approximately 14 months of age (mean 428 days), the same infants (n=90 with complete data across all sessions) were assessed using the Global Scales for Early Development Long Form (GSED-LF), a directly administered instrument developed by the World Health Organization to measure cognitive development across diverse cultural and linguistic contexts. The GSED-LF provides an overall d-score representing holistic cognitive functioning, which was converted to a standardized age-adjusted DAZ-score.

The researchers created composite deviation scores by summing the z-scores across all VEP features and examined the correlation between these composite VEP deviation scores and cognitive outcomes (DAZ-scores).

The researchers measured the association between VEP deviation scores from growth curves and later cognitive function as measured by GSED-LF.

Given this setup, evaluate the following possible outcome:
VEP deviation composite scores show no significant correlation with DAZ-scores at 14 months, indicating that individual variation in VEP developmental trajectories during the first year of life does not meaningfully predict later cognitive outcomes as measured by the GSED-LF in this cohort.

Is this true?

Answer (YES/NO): NO